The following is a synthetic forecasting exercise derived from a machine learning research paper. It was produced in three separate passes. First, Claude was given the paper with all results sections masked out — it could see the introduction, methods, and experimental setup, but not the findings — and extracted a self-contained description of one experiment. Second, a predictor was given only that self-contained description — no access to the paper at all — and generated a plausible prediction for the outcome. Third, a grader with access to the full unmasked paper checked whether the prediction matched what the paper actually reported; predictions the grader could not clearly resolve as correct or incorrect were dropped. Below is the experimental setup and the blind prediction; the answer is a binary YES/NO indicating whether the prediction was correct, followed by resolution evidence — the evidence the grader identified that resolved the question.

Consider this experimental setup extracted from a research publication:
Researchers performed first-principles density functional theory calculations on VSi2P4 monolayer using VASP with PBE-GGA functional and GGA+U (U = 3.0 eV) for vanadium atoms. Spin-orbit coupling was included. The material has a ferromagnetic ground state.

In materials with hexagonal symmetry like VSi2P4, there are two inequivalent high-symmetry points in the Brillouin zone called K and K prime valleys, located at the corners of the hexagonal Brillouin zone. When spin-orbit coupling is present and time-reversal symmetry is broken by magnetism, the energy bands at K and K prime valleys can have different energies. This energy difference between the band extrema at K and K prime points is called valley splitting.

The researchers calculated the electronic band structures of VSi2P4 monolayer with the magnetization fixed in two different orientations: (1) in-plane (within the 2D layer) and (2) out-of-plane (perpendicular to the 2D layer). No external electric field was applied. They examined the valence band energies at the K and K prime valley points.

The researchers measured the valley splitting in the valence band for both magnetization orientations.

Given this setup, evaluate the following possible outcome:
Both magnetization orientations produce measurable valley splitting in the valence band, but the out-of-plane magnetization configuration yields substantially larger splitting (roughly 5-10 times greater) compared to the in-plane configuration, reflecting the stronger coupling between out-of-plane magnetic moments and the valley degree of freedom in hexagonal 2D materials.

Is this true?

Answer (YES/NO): NO